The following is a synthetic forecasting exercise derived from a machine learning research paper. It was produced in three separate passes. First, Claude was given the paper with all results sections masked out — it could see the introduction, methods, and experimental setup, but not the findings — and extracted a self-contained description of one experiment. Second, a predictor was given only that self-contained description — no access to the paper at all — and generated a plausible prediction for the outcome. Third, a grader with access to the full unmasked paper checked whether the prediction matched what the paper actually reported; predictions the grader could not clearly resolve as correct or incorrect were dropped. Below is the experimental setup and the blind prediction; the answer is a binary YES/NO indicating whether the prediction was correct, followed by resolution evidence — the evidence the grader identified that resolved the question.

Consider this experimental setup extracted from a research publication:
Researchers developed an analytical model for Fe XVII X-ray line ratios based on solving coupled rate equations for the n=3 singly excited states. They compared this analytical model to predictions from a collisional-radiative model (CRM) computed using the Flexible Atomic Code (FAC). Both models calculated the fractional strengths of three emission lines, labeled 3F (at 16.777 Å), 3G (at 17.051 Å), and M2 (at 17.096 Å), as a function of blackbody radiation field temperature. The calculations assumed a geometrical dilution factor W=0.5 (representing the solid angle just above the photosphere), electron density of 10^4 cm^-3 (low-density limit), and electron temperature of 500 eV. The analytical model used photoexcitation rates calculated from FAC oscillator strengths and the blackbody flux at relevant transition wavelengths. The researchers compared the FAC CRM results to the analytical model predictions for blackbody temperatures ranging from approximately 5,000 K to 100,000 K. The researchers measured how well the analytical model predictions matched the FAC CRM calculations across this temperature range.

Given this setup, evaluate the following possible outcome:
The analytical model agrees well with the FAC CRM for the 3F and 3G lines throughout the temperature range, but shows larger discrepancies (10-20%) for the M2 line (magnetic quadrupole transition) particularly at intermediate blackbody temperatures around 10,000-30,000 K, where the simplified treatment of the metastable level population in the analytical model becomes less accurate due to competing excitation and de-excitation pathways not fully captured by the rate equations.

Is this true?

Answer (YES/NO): NO